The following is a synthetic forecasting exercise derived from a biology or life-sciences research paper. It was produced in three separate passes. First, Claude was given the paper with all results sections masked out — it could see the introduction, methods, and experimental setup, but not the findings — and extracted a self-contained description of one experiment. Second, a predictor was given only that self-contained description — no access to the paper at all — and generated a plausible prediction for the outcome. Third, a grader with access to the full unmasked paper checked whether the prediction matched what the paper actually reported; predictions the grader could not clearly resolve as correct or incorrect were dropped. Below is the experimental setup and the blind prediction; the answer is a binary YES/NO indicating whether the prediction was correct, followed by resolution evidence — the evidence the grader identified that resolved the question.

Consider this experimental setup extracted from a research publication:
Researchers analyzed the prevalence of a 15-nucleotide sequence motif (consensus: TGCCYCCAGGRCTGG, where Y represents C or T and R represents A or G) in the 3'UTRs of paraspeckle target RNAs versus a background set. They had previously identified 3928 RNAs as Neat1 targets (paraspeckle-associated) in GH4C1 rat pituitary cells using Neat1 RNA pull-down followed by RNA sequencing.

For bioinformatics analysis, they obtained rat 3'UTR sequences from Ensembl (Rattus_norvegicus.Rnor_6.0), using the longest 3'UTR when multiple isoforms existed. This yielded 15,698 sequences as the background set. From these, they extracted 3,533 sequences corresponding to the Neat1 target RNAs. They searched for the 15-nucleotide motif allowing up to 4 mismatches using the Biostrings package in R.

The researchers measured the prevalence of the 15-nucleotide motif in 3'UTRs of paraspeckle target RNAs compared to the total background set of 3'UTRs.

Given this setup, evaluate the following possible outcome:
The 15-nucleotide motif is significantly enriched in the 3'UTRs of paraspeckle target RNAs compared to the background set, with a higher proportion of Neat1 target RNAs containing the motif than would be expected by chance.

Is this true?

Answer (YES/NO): NO